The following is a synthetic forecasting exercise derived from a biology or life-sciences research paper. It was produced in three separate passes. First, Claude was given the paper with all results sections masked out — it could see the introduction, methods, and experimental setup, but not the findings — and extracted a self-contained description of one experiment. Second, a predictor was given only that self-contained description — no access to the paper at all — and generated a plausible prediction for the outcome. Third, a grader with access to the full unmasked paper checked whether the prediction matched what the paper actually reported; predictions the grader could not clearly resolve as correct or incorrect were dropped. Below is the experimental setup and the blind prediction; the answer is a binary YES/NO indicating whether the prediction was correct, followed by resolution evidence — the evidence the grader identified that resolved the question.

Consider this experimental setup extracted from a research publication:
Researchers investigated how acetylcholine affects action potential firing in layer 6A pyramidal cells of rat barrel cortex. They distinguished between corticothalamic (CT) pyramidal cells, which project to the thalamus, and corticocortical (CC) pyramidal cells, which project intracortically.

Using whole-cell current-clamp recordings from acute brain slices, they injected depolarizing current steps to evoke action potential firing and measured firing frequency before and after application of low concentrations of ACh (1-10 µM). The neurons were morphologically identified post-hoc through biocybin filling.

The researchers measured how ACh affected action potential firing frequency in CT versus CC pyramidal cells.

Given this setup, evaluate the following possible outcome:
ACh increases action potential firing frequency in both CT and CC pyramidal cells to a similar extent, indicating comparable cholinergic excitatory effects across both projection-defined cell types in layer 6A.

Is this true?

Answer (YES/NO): NO